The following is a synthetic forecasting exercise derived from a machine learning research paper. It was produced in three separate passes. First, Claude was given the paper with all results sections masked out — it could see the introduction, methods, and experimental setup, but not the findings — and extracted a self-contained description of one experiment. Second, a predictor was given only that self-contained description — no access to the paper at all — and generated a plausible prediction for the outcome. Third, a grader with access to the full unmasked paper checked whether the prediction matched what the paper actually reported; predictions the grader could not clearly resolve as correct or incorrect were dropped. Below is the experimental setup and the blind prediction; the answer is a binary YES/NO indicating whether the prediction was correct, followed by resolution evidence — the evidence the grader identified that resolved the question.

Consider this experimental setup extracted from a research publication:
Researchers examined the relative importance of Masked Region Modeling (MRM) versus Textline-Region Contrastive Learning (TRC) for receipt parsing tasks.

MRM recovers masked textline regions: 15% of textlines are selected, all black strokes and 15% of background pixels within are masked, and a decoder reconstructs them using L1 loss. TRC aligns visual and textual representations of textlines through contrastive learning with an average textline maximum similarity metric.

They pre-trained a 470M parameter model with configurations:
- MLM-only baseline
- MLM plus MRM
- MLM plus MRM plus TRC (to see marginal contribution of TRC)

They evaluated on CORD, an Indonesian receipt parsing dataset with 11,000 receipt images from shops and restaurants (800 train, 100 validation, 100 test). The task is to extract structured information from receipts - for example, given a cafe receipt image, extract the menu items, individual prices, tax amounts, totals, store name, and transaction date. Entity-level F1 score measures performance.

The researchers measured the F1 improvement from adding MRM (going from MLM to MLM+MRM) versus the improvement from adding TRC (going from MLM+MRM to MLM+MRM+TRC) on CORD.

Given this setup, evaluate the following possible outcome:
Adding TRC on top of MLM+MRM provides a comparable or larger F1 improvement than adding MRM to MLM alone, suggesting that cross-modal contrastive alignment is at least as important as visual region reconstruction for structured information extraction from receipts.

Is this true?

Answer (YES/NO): NO